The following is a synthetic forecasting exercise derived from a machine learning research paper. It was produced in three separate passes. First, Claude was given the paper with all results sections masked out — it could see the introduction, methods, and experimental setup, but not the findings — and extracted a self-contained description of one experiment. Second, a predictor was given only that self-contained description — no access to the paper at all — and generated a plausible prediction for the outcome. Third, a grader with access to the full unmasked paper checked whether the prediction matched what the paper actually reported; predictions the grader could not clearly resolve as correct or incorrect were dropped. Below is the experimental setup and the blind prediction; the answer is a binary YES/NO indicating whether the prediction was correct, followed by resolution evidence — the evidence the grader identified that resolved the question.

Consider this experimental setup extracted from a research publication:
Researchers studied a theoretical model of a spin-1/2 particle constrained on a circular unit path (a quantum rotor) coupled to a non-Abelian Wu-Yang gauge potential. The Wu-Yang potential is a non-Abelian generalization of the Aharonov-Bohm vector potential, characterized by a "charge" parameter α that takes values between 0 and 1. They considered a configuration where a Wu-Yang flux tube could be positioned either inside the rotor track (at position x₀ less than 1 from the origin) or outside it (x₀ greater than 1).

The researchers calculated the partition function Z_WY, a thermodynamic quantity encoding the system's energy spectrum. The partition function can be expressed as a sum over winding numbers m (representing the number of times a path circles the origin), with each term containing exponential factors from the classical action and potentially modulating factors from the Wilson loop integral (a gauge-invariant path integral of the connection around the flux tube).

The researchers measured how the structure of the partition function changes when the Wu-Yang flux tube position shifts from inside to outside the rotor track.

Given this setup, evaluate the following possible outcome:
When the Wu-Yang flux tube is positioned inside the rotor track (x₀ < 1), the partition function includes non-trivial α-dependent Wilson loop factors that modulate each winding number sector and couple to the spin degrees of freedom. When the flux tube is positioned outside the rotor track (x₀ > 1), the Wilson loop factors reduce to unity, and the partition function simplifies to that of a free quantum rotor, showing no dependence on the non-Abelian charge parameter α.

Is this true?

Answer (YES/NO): YES